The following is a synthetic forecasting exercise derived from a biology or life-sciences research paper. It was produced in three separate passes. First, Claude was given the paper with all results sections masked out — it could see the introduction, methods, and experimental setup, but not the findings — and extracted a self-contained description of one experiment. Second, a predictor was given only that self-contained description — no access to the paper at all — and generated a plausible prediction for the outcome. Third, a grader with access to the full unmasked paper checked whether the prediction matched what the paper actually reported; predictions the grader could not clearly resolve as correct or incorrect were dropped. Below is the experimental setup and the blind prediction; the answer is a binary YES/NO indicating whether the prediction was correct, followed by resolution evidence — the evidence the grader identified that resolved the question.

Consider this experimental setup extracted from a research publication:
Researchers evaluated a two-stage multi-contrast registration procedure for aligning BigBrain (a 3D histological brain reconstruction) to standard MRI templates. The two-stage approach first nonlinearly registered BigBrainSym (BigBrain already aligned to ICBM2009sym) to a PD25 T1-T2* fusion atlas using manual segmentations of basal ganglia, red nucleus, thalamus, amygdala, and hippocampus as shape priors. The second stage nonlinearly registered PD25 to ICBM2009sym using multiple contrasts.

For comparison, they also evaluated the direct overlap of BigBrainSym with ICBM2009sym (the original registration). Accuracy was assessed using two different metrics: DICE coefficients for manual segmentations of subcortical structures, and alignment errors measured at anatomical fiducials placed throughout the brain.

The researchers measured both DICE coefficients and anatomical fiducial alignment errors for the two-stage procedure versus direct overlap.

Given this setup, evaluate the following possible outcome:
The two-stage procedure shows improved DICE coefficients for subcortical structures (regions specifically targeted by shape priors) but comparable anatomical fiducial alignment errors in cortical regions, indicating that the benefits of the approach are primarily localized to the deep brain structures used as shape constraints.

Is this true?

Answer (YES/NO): NO